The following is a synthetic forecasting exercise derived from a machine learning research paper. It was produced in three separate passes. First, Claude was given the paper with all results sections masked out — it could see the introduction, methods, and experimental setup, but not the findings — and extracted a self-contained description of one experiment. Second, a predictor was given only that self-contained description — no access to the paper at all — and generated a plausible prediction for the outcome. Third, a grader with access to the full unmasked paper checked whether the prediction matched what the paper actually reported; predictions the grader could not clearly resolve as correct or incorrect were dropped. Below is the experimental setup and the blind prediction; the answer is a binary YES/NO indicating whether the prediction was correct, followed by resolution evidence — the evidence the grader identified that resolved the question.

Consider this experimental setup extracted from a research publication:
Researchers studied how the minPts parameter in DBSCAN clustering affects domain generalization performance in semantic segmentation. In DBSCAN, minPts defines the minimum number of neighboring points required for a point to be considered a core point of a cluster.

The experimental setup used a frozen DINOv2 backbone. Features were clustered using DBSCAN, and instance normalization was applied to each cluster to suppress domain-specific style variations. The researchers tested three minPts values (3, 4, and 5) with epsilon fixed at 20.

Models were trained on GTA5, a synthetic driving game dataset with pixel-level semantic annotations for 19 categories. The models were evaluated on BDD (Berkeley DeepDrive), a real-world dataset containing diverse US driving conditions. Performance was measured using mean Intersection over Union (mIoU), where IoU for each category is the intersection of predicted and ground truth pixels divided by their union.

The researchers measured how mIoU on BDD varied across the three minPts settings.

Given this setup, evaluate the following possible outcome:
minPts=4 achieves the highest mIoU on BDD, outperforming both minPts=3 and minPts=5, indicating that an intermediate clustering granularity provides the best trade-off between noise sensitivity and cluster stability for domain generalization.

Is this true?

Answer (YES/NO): YES